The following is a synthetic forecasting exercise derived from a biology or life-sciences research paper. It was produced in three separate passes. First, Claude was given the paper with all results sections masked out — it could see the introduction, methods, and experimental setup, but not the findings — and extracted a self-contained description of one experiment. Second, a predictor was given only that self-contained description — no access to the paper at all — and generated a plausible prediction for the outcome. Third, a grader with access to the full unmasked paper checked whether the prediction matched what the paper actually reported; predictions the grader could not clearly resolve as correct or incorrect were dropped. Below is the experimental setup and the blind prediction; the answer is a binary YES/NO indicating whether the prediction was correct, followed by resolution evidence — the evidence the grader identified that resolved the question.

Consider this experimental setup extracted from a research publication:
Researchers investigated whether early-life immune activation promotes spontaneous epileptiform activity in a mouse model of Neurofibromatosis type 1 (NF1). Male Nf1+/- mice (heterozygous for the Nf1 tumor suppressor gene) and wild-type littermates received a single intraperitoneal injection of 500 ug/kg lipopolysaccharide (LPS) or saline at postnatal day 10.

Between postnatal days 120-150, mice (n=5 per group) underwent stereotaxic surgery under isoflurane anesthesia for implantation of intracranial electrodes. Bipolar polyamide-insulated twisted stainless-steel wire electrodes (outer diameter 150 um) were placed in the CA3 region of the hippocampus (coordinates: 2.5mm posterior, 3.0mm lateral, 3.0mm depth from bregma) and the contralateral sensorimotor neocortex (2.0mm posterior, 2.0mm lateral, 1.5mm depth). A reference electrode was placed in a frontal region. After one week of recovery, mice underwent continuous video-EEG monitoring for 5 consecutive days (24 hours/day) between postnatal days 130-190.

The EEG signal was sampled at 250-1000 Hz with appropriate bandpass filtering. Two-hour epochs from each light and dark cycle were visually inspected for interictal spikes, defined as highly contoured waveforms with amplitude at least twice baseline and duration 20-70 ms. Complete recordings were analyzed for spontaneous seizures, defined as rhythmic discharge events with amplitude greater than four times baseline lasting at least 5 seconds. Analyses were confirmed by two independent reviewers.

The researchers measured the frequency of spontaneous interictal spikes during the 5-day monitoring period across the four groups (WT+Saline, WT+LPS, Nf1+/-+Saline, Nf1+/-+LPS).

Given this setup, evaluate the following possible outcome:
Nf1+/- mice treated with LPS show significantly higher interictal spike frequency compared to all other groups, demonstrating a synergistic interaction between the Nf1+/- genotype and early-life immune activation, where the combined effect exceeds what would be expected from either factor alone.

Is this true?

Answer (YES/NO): YES